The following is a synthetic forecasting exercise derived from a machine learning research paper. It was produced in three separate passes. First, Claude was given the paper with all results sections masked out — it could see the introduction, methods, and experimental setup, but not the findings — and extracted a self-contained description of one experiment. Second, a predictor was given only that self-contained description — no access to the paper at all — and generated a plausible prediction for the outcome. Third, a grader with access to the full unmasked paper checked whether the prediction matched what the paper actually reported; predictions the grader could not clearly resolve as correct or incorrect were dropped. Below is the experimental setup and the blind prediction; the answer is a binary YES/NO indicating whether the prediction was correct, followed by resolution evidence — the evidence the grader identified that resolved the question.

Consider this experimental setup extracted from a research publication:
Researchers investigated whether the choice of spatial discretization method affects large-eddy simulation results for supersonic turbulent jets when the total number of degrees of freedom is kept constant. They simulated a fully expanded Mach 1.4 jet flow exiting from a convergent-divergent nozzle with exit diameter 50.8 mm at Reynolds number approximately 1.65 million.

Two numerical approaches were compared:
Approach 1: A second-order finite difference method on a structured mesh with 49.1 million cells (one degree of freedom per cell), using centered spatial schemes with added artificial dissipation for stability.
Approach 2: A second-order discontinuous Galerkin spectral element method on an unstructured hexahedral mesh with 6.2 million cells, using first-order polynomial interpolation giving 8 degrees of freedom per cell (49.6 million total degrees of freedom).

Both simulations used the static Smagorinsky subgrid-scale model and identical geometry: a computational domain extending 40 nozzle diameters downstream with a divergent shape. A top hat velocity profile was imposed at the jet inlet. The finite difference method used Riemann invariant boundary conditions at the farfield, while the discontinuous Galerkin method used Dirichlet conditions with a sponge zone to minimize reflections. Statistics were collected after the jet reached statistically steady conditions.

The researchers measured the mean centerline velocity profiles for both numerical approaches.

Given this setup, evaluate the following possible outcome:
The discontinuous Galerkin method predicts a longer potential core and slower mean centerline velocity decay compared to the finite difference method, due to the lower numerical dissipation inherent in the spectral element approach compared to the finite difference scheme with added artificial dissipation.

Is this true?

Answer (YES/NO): NO